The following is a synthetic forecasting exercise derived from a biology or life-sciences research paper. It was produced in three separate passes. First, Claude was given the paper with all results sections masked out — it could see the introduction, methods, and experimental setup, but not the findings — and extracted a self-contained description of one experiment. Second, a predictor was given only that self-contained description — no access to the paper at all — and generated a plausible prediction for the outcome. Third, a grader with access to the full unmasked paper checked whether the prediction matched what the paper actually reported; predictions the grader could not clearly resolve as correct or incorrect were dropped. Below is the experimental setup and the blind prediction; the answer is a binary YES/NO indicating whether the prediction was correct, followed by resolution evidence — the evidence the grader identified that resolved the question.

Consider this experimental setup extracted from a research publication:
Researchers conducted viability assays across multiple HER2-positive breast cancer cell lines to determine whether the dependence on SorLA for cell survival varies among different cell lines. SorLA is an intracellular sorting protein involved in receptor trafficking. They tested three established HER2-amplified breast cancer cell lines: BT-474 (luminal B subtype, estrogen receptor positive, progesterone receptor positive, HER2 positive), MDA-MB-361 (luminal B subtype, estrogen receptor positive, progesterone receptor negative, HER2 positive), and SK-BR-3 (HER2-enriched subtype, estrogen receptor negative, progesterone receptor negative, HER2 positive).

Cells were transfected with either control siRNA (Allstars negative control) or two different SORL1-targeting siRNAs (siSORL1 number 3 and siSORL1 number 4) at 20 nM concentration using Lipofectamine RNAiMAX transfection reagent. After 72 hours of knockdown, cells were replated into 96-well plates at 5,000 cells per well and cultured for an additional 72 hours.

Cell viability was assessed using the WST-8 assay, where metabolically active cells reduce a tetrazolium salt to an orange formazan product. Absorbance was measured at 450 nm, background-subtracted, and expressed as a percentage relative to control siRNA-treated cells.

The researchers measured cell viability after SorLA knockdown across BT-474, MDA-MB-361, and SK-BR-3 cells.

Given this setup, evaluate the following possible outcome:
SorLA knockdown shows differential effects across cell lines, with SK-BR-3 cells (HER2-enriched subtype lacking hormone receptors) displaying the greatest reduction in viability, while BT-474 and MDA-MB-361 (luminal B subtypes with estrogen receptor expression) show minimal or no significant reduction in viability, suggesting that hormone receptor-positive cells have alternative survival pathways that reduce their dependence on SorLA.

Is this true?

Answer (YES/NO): NO